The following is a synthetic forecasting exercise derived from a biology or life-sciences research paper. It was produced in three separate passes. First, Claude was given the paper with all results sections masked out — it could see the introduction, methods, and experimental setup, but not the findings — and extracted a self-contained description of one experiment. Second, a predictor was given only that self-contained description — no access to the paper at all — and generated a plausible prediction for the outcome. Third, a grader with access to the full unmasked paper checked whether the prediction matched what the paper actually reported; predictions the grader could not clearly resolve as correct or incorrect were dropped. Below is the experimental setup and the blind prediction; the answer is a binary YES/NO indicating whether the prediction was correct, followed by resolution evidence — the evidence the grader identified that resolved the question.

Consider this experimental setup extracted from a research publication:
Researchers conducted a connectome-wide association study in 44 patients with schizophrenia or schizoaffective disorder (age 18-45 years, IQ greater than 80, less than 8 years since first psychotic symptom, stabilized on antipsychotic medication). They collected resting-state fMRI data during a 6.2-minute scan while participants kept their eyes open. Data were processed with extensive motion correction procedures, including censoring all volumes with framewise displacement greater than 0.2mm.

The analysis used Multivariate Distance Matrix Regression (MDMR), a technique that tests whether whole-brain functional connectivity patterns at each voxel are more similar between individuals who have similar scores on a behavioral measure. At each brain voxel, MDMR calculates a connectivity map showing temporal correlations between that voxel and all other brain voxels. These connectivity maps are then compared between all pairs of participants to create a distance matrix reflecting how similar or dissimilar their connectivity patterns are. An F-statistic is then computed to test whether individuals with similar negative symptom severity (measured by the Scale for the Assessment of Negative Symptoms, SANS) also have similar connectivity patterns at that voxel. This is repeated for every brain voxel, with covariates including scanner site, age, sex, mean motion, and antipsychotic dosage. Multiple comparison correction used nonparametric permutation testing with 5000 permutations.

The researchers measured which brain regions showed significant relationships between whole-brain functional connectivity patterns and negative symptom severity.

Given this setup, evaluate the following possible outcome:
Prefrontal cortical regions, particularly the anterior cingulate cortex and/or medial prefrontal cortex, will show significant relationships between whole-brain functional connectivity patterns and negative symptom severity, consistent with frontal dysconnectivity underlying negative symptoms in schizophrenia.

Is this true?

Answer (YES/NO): NO